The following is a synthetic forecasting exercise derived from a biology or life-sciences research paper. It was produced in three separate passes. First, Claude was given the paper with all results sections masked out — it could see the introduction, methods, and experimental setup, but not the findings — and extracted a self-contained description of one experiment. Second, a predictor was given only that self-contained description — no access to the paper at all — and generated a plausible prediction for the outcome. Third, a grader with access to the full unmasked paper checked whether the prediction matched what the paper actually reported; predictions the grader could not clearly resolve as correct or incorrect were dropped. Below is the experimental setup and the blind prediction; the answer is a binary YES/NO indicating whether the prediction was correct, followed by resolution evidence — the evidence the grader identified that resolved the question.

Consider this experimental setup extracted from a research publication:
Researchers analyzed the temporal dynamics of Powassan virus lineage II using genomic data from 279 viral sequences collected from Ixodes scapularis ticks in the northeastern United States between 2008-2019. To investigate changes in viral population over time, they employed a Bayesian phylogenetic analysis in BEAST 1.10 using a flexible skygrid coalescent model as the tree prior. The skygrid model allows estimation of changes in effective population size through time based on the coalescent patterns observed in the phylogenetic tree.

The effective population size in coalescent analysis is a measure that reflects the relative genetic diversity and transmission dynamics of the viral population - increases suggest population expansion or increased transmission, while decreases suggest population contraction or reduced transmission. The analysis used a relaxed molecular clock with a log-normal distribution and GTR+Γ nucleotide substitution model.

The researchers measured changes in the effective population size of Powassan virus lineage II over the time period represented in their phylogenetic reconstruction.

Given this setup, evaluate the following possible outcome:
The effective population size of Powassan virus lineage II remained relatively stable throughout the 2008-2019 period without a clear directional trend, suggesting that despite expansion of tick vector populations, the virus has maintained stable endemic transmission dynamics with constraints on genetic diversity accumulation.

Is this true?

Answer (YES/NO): YES